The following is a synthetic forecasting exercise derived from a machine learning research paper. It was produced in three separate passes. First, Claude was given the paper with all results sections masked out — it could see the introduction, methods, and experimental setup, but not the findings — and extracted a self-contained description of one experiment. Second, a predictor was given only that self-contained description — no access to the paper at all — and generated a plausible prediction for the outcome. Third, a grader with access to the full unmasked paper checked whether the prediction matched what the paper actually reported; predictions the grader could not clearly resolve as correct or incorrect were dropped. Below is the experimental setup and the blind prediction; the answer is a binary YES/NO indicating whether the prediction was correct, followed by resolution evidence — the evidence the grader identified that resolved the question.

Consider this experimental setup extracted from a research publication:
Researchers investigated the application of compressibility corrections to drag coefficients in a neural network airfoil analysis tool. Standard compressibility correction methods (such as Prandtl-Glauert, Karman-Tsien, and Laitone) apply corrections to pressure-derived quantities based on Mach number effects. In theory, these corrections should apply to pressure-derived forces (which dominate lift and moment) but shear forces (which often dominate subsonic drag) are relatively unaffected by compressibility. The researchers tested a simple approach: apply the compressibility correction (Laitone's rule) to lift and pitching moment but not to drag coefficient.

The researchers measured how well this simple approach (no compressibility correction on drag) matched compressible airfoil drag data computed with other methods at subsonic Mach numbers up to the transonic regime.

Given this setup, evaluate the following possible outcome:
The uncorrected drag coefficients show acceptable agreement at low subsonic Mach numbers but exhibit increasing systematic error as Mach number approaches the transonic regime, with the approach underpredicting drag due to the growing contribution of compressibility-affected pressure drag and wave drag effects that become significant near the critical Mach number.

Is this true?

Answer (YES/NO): NO